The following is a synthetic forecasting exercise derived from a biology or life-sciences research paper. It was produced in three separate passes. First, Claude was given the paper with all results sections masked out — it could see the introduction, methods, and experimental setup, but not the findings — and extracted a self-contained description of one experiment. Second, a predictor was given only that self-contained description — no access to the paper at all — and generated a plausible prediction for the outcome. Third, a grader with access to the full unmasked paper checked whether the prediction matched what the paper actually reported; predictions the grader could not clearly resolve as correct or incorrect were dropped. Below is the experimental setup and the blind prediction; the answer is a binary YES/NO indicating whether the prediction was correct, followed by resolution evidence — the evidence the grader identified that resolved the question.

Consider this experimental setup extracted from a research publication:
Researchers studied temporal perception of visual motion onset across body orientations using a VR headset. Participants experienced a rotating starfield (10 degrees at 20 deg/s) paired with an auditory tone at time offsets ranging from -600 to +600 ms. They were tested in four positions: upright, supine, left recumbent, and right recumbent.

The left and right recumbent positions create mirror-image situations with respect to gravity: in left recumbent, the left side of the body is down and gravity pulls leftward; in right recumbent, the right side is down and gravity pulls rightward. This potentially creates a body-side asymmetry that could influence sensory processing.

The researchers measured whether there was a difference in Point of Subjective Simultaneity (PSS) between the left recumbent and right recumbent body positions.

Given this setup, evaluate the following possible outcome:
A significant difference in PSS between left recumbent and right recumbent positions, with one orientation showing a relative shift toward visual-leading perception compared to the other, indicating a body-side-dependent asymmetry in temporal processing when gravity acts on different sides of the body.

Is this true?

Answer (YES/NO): NO